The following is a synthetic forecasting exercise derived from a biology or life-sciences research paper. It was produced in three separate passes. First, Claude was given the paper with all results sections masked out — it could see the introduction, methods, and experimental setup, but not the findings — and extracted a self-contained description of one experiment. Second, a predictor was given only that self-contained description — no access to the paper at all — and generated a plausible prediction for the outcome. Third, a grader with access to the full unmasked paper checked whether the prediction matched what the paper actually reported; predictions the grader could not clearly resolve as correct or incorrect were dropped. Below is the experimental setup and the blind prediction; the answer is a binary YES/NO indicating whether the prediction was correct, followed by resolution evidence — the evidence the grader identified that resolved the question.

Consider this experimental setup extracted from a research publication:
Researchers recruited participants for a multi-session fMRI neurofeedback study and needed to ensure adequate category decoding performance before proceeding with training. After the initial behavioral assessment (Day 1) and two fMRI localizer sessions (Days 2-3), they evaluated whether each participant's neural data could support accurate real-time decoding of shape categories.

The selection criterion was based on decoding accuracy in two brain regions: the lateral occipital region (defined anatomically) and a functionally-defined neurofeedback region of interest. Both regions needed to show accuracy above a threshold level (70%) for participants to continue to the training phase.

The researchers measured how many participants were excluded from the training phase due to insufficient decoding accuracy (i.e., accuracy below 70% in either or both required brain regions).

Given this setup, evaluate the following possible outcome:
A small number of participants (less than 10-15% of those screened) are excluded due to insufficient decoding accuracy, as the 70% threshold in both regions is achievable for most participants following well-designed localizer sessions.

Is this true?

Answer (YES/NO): NO